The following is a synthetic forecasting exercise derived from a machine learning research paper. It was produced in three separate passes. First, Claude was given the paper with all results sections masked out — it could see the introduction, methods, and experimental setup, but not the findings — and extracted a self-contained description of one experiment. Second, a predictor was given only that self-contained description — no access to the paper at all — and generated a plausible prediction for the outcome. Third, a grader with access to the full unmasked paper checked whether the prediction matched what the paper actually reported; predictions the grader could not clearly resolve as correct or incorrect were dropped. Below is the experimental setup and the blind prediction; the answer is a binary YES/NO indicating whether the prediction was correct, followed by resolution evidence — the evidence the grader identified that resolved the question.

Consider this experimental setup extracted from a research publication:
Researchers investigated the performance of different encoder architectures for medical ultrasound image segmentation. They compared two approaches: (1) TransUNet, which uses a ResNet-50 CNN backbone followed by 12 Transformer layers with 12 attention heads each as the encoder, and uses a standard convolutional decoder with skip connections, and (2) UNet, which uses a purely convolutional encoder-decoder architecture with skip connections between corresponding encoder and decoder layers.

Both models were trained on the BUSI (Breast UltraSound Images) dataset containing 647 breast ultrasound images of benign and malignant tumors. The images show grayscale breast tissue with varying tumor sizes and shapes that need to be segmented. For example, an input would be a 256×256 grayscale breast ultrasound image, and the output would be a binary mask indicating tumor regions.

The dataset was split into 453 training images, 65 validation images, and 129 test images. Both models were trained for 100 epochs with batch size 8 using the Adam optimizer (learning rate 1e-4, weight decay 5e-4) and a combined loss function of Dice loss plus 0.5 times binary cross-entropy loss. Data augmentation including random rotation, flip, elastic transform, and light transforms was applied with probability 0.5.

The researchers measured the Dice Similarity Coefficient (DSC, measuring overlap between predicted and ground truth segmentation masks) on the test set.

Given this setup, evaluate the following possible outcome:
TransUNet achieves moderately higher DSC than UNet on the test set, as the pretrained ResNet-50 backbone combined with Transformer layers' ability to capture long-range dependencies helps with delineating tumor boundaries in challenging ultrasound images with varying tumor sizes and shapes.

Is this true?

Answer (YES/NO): NO